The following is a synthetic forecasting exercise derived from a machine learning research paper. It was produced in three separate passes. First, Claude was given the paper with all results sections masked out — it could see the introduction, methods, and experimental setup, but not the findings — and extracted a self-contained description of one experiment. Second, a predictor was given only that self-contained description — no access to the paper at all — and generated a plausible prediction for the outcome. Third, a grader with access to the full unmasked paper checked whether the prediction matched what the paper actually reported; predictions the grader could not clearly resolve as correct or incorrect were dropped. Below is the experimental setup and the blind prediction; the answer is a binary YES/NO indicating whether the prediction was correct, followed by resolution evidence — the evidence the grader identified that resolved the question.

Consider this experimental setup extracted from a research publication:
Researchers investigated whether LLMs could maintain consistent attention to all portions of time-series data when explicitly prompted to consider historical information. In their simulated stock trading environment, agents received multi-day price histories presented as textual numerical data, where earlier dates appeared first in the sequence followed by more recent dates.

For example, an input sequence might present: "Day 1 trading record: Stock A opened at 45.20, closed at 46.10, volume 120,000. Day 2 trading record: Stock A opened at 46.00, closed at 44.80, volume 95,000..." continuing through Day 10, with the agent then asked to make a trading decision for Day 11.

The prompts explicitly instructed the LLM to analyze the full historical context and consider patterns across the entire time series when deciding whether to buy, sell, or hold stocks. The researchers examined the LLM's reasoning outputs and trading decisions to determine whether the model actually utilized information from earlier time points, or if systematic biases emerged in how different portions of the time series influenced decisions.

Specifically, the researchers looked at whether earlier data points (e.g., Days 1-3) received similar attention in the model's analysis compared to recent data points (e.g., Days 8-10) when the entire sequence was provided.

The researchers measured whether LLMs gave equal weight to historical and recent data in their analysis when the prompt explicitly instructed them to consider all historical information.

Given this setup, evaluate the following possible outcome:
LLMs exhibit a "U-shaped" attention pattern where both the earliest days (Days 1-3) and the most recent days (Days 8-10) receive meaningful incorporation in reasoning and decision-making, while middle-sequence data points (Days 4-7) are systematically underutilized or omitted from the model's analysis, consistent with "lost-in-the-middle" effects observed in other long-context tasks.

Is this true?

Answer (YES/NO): NO